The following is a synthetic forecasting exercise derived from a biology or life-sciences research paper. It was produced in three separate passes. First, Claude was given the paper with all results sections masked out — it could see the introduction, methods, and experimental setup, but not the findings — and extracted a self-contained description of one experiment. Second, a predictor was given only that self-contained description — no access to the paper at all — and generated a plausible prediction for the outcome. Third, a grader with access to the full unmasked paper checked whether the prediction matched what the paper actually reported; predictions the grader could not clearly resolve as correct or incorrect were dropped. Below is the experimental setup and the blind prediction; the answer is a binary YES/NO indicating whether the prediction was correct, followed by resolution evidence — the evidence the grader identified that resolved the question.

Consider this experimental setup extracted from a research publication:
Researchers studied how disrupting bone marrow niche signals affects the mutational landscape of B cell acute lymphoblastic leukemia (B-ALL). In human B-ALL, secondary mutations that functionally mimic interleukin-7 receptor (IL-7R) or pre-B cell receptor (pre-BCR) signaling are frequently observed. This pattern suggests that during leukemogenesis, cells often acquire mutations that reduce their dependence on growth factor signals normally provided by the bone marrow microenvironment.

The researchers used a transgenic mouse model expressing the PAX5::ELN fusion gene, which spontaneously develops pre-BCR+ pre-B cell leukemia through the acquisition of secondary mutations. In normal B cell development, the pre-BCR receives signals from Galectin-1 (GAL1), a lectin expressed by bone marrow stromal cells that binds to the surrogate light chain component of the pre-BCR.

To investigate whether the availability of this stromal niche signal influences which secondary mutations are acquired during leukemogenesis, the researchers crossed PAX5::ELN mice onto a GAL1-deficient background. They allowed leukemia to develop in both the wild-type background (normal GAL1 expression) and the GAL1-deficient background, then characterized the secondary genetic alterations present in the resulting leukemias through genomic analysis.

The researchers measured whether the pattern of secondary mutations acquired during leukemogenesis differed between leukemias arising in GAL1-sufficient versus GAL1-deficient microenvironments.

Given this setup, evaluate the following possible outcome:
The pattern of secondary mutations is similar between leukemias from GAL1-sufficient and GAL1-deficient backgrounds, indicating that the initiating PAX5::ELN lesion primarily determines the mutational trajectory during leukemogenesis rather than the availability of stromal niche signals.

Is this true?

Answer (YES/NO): NO